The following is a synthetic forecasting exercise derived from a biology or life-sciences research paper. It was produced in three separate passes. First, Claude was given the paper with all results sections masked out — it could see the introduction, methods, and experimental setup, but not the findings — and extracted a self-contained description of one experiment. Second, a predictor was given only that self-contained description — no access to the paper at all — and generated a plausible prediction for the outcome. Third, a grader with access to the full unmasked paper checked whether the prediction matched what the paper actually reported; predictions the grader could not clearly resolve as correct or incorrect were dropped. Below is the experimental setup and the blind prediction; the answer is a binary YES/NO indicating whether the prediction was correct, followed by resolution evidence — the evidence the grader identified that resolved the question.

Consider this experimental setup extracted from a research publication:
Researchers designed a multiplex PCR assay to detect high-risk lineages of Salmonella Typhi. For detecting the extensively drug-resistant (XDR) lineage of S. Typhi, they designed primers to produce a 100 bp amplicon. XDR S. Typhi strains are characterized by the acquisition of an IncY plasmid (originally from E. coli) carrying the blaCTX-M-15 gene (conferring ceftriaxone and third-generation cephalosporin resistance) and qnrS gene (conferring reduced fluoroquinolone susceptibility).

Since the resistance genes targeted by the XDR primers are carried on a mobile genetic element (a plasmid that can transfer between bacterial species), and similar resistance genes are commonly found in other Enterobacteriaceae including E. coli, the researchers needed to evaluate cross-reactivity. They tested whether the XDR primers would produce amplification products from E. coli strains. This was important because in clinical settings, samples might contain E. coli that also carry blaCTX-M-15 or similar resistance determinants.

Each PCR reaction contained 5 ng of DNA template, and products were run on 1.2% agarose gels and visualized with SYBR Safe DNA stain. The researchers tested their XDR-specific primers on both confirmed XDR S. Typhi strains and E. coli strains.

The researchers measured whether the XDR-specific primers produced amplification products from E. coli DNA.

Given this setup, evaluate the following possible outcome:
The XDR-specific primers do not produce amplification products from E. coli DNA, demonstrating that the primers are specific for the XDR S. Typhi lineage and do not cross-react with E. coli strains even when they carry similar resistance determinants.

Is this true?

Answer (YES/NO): YES